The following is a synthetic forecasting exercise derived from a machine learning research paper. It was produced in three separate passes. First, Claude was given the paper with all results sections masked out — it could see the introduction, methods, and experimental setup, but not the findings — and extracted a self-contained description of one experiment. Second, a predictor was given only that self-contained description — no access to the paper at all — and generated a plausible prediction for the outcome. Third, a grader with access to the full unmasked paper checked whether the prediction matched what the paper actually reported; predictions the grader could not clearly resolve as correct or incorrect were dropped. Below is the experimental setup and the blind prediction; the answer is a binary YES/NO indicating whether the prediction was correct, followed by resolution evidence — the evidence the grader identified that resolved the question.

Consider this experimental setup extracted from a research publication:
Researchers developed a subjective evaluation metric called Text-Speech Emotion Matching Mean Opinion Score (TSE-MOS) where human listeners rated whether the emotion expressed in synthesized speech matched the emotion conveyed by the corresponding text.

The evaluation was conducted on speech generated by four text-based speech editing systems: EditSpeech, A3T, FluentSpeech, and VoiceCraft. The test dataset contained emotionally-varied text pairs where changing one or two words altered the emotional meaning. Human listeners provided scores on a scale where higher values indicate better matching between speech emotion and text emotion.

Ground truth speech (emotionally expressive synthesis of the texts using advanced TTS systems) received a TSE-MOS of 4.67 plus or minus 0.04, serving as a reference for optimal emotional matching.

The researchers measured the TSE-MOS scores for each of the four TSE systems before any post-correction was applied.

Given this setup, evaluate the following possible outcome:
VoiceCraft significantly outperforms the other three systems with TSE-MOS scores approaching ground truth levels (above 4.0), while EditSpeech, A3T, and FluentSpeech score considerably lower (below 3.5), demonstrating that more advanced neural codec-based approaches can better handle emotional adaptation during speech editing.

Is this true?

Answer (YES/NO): NO